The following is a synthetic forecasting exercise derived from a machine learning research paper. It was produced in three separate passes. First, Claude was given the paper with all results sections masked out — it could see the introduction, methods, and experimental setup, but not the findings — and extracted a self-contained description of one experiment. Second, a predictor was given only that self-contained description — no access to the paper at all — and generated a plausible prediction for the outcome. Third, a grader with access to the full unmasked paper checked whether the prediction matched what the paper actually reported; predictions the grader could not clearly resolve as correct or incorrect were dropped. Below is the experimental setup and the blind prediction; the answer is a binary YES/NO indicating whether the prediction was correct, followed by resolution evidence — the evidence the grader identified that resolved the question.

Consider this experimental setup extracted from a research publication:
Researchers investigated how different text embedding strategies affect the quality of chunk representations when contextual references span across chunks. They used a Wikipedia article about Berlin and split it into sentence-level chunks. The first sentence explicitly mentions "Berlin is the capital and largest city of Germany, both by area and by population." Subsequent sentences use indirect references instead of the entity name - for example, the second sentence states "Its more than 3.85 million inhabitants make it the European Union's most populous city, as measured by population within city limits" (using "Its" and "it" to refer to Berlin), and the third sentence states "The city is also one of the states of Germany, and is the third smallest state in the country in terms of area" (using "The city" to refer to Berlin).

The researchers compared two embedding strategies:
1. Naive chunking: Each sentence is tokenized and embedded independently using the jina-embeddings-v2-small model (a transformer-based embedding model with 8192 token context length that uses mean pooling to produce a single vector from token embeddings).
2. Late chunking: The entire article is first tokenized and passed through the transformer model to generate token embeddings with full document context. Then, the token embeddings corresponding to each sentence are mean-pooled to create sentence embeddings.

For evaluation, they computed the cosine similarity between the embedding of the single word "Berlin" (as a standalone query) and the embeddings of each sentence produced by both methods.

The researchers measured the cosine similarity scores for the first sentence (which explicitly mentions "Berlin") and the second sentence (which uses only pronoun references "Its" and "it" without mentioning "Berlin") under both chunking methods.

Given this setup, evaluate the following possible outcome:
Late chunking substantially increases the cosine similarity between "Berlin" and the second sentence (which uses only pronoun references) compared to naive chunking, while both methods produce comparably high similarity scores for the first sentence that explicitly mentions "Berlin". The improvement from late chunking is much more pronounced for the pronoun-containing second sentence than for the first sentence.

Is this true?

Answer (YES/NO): YES